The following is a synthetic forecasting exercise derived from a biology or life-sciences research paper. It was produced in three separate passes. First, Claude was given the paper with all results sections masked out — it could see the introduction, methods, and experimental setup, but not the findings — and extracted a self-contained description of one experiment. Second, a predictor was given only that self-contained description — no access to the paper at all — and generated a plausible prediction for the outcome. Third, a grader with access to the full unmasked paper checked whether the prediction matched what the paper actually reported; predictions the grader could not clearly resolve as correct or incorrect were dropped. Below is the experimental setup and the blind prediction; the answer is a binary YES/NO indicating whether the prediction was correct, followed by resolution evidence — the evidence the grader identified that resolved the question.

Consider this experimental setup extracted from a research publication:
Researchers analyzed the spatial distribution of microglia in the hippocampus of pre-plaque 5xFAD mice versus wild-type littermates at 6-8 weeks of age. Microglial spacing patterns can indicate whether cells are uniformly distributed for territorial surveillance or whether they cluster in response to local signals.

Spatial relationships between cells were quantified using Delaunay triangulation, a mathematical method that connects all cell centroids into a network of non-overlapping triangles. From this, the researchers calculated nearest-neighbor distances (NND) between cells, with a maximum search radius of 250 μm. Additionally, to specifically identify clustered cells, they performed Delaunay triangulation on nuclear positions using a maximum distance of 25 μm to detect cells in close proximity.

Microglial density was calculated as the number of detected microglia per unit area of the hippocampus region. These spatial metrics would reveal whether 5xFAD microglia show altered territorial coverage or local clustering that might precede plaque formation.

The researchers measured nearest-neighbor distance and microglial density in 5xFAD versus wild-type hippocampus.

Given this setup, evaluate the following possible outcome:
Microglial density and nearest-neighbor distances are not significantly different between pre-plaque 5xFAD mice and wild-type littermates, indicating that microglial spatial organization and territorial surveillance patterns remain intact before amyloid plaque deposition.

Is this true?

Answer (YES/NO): YES